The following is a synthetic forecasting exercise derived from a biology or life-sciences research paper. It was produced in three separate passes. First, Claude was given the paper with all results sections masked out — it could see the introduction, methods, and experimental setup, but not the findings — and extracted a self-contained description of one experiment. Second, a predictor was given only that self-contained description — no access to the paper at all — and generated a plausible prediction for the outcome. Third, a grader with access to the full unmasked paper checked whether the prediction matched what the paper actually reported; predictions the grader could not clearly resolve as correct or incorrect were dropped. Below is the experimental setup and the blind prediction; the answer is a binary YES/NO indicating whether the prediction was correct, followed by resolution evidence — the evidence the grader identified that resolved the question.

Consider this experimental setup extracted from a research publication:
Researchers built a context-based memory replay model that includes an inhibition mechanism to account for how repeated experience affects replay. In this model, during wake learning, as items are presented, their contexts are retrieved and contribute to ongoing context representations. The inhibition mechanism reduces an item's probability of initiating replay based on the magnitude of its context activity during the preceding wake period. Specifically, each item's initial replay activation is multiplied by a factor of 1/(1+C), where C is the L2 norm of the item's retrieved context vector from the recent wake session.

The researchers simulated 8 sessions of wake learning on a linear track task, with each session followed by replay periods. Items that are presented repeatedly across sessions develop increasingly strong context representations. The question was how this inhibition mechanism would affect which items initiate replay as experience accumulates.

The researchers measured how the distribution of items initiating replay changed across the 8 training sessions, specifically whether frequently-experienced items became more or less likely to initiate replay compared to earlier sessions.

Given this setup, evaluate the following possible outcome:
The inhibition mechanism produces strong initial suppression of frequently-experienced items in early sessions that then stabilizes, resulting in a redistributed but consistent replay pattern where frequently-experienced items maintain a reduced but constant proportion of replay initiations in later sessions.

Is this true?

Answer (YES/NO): NO